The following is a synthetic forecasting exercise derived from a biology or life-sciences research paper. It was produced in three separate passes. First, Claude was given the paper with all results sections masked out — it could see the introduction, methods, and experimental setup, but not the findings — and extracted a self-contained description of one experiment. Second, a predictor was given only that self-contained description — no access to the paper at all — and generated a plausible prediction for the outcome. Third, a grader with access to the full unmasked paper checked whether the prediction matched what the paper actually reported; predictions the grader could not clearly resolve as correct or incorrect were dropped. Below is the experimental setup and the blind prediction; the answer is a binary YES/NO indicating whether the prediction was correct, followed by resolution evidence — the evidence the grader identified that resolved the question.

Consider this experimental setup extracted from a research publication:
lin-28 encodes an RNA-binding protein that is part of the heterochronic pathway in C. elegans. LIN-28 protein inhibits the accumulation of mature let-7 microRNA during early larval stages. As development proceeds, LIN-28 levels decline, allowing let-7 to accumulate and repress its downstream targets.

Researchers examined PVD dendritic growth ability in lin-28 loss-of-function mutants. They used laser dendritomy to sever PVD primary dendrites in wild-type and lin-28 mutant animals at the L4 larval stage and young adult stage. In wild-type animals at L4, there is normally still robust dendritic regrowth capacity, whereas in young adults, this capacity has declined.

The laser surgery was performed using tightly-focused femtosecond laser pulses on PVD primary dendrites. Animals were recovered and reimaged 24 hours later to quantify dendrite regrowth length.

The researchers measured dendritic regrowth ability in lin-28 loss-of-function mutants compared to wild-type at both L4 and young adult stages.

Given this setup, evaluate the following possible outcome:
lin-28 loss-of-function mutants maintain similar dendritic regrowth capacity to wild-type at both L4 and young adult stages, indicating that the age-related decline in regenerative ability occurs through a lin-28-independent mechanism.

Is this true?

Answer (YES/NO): NO